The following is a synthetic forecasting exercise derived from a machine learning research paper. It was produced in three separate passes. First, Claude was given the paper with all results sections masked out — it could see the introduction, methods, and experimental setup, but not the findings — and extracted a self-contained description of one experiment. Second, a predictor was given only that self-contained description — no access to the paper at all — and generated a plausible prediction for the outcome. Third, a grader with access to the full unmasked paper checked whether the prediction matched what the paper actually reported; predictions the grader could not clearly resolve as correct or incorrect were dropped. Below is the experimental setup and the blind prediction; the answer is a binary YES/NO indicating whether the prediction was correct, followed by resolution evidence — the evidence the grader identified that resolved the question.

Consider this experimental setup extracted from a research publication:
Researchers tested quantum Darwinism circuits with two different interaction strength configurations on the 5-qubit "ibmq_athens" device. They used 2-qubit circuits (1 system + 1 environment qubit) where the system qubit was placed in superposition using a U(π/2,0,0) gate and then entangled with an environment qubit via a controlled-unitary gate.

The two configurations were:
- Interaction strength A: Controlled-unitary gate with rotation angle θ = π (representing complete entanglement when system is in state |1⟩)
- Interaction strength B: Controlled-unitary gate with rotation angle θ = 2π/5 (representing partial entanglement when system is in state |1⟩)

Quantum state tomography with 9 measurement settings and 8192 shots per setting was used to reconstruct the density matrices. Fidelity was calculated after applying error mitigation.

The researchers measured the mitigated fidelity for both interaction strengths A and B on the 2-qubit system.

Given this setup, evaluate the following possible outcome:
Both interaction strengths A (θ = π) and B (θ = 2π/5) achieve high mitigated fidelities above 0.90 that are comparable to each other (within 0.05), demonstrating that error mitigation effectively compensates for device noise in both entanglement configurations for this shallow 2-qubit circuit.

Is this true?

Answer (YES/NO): YES